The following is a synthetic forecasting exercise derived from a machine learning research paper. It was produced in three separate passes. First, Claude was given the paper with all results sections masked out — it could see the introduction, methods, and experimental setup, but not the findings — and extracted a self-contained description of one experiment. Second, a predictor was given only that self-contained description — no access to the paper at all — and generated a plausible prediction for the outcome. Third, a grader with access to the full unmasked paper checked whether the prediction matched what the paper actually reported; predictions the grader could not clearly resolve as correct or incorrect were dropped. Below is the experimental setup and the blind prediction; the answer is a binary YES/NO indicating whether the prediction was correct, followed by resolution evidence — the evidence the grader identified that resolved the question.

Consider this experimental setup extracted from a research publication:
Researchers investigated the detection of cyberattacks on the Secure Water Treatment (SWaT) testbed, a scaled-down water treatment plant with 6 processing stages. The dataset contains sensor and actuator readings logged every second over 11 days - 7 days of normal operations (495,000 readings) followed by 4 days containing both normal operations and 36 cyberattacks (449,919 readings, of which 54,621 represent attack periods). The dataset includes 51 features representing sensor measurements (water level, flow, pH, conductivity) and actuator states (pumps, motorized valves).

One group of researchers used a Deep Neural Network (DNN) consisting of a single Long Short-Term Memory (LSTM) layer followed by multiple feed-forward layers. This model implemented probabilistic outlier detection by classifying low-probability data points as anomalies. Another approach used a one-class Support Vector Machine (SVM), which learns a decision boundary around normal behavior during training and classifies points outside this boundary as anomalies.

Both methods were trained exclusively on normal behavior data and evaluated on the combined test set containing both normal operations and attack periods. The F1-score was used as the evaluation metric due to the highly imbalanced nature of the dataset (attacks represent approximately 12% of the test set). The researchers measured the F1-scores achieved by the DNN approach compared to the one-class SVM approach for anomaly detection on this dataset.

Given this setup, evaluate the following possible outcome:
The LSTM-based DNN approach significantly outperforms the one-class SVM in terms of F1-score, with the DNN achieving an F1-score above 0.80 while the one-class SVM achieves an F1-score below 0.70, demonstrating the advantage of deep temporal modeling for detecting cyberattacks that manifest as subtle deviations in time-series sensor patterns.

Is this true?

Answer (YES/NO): NO